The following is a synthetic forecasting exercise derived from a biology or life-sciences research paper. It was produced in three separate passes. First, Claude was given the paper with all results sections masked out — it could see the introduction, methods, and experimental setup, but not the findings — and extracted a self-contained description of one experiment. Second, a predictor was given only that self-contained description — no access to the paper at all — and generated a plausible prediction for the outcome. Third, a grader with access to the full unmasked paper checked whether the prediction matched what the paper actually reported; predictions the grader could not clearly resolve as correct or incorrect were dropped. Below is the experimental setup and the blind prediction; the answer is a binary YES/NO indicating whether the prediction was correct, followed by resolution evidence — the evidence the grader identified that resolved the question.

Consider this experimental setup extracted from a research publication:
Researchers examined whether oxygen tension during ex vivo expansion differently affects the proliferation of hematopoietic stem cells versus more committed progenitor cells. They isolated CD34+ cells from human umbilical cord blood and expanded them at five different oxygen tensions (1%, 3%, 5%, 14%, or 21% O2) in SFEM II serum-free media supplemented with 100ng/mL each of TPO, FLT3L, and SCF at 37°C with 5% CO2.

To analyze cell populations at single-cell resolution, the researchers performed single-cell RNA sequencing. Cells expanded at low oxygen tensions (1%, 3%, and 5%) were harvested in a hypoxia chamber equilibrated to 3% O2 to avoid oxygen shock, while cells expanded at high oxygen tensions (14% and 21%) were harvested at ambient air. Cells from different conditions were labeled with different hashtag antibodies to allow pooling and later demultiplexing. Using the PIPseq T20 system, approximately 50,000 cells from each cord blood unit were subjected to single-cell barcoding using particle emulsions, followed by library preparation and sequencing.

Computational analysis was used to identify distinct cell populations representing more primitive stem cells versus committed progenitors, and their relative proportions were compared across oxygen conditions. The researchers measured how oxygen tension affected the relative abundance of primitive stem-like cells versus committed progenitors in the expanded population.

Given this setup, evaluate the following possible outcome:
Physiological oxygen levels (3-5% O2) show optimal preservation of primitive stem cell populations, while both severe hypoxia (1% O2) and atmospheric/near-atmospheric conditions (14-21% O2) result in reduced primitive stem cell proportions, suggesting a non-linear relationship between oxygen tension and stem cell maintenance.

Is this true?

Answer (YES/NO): NO